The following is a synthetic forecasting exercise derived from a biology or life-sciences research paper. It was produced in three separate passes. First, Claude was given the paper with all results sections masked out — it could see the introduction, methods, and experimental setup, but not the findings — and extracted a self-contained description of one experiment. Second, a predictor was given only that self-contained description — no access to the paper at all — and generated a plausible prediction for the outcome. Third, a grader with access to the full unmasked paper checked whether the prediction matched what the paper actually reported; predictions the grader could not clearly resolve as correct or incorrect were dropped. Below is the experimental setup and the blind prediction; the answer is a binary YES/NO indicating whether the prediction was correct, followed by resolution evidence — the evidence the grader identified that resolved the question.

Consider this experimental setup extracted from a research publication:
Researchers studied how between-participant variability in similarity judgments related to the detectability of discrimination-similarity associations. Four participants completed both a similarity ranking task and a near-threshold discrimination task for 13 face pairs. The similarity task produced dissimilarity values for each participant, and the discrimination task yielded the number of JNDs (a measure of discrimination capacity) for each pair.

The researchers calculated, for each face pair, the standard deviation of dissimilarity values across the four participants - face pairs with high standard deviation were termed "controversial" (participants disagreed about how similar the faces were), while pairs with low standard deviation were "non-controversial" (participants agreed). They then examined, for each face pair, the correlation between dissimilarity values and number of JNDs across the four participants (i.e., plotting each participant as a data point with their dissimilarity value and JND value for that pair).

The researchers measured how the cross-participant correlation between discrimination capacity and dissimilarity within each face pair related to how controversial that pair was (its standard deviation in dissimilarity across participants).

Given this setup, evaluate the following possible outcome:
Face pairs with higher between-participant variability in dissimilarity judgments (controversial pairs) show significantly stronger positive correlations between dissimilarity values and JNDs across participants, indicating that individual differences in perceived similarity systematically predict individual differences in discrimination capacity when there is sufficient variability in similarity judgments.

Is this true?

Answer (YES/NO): NO